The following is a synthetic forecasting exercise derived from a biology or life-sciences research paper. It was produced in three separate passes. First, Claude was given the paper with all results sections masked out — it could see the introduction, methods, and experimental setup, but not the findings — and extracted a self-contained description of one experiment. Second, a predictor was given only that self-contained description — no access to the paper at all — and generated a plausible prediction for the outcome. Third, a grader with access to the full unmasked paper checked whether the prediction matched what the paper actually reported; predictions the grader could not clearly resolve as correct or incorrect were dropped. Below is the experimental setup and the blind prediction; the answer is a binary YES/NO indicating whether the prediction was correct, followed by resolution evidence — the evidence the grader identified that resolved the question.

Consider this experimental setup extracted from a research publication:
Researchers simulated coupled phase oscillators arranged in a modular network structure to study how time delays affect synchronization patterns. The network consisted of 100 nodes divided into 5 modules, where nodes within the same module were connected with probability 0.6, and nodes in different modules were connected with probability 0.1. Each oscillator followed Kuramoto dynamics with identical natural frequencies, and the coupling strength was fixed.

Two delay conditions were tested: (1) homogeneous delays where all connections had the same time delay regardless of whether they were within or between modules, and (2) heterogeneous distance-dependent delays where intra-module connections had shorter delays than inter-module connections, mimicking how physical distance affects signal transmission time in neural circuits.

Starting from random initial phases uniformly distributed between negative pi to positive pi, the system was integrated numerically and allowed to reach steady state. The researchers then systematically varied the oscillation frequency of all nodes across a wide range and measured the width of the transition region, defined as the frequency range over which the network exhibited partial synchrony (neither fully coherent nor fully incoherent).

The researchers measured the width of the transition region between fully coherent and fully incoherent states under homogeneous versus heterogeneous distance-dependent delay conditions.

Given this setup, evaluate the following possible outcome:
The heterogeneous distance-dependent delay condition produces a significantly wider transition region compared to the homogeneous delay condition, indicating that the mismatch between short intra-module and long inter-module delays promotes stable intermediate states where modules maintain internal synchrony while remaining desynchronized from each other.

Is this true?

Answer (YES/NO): YES